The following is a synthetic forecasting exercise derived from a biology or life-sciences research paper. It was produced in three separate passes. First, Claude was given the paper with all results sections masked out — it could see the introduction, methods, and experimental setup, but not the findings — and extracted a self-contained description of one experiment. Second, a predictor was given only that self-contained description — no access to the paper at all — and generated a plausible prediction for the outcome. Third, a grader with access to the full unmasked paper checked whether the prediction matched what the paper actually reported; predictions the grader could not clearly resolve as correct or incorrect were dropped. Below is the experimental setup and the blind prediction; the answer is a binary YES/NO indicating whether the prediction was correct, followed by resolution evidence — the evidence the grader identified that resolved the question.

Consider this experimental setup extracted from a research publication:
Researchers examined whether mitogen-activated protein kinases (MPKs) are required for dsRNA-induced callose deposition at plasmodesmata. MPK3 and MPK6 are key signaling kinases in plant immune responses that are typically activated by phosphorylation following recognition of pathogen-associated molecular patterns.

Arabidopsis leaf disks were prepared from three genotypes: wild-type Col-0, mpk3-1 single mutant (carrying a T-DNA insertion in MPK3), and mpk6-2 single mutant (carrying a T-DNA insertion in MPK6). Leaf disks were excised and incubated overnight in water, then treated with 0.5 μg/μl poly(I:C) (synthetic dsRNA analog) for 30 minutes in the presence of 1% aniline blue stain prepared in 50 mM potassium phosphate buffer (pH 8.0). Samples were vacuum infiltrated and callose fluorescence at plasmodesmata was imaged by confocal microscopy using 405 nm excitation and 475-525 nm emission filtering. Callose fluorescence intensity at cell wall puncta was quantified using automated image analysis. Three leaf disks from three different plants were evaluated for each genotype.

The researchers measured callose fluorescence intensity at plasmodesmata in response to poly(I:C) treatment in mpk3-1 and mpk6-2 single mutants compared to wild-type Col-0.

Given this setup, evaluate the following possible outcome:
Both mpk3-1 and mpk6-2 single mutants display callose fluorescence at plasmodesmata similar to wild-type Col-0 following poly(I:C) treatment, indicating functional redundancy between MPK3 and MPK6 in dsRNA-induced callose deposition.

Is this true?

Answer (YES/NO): NO